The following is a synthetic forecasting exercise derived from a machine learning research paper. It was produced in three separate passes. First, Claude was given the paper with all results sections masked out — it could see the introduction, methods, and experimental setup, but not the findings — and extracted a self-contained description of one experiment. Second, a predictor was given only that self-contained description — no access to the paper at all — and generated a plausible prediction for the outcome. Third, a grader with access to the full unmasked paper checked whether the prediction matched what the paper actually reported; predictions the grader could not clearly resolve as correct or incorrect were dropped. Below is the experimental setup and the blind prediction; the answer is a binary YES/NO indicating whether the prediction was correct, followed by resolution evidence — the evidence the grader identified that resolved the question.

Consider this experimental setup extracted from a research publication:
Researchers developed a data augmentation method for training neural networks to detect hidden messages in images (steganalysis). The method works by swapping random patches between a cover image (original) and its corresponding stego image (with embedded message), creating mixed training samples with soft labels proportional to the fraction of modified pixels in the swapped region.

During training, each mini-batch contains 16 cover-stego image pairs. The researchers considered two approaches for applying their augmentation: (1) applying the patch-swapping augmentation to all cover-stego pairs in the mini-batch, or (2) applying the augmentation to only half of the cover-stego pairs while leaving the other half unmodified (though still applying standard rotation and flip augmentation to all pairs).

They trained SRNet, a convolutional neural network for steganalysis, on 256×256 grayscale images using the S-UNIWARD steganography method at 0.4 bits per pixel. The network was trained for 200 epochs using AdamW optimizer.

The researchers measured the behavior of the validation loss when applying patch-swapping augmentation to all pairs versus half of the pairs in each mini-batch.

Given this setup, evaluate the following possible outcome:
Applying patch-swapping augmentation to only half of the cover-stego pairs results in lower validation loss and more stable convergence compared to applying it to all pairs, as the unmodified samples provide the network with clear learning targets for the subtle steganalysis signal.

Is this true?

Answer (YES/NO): YES